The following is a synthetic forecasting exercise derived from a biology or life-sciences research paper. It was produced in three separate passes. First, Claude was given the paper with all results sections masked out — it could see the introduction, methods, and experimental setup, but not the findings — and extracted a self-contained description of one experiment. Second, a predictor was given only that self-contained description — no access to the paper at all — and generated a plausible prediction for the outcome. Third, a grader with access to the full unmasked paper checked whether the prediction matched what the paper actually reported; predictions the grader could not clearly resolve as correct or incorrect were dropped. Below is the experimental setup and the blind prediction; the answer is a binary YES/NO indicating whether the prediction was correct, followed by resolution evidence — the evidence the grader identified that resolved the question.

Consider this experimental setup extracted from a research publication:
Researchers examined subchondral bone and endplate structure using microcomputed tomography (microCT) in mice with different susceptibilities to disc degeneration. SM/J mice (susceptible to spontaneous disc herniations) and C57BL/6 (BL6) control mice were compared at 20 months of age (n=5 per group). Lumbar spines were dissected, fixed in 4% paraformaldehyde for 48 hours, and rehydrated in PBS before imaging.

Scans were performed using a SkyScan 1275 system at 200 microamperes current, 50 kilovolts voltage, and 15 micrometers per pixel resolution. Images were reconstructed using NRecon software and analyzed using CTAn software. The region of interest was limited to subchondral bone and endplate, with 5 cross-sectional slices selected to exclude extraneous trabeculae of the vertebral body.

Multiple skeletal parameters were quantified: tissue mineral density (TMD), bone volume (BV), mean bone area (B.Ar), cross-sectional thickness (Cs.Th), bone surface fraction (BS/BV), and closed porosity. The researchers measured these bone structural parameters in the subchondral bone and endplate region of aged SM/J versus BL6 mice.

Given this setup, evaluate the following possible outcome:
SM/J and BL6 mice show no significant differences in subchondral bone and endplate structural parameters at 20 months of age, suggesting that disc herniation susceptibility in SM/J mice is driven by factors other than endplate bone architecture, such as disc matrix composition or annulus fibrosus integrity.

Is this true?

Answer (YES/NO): NO